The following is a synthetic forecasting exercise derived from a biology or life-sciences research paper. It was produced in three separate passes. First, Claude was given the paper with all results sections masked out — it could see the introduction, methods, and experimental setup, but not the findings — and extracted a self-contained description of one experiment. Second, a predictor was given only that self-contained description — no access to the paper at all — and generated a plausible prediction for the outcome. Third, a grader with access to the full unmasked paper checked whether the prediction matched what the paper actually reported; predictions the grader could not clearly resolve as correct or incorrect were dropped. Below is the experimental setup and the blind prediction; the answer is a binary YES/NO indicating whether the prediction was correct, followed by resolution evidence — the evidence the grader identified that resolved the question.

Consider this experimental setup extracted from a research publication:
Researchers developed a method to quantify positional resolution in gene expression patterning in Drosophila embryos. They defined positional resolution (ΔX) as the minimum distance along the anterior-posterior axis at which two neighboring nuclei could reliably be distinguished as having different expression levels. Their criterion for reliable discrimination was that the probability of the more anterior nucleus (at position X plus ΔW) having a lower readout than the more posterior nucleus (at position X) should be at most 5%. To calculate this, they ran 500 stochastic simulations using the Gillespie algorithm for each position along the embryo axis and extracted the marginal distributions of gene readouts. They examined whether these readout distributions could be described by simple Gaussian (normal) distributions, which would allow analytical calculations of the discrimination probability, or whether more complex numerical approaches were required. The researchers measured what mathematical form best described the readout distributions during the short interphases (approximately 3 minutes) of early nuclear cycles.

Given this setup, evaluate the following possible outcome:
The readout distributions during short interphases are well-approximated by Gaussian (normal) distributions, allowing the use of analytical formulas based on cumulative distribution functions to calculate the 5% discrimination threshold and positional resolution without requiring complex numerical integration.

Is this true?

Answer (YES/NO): NO